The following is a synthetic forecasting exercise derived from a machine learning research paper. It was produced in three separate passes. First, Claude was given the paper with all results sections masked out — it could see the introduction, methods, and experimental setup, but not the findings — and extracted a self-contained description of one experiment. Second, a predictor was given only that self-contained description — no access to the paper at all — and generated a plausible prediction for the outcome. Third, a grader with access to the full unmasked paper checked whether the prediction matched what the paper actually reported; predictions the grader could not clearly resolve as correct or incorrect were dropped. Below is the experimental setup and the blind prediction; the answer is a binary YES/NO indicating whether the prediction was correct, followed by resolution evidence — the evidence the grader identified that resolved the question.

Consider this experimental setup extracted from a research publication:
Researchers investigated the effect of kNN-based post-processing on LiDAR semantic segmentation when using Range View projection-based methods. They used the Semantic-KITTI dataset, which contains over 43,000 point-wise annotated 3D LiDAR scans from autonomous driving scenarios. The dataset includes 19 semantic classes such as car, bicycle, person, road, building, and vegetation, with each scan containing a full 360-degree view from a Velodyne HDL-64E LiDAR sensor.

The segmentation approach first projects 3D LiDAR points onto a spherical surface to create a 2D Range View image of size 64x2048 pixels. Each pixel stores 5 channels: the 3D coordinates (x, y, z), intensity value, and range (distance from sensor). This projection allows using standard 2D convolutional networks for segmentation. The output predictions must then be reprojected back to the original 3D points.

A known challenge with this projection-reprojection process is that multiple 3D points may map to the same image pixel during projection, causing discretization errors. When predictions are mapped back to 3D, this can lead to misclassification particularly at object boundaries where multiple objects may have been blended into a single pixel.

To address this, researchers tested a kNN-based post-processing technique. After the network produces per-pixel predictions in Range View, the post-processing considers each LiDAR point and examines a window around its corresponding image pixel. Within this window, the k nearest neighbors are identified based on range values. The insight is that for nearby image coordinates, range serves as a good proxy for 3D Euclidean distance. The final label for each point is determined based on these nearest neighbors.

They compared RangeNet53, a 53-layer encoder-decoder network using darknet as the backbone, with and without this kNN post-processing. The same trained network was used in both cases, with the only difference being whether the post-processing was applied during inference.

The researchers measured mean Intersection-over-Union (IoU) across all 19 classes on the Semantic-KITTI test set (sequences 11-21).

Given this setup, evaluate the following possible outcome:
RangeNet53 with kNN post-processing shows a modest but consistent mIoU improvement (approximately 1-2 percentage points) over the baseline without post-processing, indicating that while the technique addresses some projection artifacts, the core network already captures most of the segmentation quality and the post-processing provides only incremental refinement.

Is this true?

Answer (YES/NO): NO